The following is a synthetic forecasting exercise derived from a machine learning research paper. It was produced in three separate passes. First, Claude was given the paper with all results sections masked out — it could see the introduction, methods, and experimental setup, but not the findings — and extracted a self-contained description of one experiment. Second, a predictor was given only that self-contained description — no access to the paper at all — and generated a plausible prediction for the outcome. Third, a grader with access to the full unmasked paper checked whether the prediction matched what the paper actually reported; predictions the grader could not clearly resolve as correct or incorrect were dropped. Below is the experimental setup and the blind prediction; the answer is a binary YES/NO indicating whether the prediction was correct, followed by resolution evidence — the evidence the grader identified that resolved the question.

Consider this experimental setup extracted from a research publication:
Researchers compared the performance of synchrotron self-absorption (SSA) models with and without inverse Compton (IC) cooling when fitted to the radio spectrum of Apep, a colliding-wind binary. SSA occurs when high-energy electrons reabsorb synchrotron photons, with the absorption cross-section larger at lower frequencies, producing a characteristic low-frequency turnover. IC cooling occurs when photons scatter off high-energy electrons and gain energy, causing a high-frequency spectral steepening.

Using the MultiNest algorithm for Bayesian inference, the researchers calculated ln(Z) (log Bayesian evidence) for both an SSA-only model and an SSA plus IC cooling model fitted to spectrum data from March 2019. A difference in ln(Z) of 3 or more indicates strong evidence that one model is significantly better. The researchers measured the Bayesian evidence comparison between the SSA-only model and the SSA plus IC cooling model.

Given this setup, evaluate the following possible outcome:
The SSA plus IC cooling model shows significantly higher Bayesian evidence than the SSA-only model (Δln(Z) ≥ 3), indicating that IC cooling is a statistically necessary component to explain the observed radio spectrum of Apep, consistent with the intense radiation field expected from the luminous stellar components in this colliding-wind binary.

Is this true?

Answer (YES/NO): YES